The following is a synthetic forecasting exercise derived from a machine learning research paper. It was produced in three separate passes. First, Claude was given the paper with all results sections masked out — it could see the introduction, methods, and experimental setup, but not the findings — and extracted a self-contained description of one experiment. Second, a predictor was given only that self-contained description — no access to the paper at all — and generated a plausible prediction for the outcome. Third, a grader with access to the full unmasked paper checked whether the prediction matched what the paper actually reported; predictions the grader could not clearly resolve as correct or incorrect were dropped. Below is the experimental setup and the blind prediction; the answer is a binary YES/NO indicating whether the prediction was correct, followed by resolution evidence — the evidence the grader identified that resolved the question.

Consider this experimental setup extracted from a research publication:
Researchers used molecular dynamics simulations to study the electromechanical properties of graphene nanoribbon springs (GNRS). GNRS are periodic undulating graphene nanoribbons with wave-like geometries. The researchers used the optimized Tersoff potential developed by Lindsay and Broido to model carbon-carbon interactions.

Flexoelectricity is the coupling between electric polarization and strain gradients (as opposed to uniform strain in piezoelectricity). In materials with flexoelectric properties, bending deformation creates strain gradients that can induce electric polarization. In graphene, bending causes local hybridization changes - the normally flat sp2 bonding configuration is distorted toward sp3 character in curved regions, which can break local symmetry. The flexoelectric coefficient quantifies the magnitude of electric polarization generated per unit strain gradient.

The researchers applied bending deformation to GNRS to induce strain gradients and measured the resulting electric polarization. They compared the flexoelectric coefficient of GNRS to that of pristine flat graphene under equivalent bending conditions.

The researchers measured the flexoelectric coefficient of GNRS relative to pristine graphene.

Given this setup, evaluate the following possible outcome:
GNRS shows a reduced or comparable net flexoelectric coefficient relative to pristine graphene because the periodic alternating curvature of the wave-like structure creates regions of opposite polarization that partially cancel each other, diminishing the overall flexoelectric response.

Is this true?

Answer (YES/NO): NO